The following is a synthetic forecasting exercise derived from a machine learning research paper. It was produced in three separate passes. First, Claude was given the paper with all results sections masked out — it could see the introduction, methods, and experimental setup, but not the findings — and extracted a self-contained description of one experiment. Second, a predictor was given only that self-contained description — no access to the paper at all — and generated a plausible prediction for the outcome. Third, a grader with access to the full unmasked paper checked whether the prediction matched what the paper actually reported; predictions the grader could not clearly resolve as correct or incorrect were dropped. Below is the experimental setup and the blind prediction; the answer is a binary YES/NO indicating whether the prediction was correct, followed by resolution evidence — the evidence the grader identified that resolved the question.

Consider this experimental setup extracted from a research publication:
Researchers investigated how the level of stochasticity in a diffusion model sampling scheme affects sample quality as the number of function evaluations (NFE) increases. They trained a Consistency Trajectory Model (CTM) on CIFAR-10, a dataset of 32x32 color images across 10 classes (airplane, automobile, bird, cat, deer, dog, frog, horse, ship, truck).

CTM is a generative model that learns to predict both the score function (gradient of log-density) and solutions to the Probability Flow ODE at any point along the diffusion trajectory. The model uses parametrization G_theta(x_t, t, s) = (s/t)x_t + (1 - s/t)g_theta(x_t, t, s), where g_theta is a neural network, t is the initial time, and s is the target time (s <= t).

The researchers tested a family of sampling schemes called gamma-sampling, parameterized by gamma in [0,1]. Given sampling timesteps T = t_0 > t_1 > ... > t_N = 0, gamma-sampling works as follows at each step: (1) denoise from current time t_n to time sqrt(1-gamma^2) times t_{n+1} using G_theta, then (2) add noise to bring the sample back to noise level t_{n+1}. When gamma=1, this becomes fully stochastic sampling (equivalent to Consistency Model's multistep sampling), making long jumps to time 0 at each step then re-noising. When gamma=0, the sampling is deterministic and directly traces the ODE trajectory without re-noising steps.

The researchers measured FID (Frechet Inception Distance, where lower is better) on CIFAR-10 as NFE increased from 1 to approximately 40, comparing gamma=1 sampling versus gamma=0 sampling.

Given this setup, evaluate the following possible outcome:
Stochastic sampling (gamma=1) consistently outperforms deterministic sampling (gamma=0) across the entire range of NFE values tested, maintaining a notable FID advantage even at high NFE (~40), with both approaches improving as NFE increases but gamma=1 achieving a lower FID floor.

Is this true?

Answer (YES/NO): NO